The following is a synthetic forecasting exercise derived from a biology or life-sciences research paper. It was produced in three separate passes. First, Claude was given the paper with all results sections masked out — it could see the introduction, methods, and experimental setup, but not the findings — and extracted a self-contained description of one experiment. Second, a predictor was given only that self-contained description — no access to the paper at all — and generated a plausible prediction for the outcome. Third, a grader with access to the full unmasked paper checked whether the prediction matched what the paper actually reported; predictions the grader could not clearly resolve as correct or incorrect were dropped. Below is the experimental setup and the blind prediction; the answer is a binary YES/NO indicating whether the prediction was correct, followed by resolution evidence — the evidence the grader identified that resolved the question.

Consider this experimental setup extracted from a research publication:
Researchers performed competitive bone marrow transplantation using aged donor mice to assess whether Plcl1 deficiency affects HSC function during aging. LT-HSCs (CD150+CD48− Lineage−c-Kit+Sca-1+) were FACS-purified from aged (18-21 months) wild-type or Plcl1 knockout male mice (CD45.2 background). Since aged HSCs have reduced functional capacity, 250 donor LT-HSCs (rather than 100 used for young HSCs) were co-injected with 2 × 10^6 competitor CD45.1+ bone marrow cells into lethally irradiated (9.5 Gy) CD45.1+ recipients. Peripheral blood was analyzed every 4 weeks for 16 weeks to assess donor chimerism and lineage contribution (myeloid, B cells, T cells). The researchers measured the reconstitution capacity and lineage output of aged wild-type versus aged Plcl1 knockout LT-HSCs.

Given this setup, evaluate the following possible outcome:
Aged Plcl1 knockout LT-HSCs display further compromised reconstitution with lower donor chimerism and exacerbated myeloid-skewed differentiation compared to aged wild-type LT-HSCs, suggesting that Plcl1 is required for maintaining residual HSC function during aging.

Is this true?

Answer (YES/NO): YES